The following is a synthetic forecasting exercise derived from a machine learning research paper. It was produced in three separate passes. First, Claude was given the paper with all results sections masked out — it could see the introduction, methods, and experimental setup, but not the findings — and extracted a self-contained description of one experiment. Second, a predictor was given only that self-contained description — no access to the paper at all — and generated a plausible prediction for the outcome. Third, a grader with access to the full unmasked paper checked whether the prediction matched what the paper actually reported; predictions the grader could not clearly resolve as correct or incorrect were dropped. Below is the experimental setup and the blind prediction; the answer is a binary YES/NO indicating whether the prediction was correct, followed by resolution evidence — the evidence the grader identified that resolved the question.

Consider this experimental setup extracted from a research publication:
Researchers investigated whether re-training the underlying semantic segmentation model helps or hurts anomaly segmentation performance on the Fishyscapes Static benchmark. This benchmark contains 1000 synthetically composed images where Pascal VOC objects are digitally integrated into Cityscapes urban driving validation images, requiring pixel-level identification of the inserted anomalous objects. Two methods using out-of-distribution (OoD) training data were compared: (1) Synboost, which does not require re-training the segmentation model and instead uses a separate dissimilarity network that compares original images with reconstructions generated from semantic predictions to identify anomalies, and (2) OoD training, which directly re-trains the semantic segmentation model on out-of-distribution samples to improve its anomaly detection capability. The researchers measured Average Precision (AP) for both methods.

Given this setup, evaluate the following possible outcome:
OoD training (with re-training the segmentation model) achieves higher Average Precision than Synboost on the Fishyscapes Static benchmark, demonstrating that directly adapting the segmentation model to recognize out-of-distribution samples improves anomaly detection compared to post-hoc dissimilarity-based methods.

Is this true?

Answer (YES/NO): NO